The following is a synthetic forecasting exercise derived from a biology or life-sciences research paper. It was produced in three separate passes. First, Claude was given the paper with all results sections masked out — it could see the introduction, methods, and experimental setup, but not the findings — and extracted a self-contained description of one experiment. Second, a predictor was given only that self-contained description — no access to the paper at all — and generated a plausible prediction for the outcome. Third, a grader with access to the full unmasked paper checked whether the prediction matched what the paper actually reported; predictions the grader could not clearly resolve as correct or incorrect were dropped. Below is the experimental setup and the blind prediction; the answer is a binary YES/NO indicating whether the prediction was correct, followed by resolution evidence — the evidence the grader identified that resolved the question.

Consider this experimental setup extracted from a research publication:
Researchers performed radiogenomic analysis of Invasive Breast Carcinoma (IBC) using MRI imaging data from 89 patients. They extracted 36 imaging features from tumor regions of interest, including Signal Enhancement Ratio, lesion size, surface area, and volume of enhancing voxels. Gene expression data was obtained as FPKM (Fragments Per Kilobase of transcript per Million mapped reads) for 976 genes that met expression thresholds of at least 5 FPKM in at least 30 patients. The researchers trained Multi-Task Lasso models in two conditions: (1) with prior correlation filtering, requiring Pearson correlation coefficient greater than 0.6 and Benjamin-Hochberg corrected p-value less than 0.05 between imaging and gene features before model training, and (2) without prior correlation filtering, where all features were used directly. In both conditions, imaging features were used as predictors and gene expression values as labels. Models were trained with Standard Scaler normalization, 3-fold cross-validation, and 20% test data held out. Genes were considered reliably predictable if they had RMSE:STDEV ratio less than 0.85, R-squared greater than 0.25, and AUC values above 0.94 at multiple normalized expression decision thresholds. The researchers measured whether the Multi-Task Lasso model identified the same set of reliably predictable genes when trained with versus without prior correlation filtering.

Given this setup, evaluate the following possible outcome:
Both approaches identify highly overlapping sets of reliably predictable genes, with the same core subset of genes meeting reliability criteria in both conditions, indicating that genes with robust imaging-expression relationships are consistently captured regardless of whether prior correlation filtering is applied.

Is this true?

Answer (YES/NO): NO